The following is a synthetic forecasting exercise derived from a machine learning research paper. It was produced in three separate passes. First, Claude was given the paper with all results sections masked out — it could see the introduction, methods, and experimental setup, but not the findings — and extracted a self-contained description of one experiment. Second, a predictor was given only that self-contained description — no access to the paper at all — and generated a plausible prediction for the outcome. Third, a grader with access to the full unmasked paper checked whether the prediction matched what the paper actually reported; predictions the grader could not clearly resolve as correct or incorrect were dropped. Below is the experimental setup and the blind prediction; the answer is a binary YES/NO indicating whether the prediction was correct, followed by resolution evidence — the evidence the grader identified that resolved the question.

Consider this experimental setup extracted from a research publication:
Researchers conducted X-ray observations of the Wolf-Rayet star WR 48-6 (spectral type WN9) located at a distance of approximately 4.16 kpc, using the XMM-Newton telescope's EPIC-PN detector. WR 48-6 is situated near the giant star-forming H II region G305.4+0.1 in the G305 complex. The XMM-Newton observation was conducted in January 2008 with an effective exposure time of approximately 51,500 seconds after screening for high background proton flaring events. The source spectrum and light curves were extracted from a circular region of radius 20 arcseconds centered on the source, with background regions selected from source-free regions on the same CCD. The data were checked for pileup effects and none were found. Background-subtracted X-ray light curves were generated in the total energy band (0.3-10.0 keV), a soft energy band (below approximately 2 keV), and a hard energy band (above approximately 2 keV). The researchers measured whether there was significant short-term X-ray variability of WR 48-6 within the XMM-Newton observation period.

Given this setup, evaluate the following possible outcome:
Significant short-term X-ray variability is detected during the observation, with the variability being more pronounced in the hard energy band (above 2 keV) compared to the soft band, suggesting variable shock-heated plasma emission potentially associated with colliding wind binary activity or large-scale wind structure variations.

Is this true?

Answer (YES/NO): YES